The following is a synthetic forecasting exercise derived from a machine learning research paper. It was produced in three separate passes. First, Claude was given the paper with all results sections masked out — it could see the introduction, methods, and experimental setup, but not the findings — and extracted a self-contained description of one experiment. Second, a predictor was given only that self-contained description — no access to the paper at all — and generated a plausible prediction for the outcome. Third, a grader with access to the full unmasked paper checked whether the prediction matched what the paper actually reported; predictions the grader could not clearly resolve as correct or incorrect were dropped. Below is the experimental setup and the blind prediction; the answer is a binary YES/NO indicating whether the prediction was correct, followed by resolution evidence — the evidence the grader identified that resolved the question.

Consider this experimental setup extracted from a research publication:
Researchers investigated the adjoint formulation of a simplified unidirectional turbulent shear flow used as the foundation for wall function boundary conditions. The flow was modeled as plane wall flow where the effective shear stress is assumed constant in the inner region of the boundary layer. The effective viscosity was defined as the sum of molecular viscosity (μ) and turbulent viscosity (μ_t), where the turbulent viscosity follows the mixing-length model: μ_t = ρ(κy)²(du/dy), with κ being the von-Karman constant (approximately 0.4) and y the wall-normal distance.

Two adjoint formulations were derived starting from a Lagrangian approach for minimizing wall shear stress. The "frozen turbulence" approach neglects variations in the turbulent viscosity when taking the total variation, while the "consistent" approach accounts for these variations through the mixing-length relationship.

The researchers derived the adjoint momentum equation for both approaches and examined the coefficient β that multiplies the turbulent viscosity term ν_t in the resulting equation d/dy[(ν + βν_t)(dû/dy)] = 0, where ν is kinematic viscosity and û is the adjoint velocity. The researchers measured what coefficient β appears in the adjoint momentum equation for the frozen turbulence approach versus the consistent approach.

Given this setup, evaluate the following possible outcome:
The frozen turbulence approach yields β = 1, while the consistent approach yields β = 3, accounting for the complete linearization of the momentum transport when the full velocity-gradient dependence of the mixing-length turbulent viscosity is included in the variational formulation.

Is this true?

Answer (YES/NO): NO